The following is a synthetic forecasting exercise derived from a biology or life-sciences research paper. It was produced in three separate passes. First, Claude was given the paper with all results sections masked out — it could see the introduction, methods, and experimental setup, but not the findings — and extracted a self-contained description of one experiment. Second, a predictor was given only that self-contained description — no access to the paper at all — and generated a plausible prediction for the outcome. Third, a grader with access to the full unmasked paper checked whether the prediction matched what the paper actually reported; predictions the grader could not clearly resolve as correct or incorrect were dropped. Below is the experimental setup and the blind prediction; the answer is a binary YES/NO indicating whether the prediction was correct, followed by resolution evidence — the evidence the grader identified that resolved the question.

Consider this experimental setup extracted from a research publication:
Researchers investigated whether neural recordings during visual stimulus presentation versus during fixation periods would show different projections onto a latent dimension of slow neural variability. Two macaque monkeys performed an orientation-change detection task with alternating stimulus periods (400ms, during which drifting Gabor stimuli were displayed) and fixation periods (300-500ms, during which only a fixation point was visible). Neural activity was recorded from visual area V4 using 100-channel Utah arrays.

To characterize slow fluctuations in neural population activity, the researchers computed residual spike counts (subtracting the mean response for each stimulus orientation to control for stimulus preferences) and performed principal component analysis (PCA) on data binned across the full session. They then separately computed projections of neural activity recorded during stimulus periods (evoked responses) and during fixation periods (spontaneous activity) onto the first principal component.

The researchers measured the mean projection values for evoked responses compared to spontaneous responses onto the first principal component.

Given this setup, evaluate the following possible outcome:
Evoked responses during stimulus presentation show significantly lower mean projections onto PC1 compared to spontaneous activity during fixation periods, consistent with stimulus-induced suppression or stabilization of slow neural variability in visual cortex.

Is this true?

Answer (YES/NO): NO